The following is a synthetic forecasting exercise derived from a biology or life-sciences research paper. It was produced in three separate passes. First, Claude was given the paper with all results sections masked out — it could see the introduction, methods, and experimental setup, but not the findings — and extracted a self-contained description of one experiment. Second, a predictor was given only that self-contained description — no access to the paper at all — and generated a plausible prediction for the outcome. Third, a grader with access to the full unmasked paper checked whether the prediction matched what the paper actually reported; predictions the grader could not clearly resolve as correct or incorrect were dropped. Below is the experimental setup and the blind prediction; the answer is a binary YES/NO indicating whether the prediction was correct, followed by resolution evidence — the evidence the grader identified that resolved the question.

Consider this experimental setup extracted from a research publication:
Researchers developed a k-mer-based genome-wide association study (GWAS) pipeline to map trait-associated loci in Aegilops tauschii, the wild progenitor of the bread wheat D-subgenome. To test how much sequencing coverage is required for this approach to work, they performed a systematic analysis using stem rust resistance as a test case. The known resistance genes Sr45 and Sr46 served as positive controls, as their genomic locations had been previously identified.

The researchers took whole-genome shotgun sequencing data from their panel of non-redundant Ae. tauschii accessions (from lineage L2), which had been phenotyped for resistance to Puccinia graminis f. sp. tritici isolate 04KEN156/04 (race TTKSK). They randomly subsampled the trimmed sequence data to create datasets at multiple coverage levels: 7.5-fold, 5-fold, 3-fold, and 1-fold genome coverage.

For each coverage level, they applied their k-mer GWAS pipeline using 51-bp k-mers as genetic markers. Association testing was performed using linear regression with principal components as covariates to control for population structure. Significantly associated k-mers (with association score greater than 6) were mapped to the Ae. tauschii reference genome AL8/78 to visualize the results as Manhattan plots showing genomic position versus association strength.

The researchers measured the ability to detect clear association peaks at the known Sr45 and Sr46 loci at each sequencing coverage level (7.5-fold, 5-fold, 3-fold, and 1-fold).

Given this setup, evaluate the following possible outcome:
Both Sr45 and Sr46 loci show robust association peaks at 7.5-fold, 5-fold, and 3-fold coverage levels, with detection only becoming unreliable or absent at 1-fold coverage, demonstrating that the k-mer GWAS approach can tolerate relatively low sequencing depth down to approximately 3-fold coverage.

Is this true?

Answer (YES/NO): NO